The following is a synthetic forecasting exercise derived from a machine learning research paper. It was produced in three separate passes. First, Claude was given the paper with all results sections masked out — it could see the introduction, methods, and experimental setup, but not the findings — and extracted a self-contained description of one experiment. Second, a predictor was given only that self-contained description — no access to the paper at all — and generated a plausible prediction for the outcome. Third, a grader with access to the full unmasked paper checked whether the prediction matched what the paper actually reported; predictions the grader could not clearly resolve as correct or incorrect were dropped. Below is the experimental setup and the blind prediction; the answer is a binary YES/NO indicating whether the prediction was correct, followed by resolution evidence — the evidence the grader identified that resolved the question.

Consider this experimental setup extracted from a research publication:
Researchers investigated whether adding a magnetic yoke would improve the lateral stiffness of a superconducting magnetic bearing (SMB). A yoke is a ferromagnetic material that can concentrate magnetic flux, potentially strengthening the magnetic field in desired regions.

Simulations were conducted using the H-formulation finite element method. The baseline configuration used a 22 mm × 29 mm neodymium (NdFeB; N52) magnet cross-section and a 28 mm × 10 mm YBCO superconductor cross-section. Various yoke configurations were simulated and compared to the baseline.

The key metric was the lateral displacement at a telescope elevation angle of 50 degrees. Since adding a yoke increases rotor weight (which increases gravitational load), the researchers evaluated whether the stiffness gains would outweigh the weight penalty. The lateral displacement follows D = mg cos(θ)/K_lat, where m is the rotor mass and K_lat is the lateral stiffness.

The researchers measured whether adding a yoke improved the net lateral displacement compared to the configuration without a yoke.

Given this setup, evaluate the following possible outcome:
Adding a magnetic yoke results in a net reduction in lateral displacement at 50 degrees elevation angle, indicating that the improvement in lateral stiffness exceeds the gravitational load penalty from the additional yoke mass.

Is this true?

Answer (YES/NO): NO